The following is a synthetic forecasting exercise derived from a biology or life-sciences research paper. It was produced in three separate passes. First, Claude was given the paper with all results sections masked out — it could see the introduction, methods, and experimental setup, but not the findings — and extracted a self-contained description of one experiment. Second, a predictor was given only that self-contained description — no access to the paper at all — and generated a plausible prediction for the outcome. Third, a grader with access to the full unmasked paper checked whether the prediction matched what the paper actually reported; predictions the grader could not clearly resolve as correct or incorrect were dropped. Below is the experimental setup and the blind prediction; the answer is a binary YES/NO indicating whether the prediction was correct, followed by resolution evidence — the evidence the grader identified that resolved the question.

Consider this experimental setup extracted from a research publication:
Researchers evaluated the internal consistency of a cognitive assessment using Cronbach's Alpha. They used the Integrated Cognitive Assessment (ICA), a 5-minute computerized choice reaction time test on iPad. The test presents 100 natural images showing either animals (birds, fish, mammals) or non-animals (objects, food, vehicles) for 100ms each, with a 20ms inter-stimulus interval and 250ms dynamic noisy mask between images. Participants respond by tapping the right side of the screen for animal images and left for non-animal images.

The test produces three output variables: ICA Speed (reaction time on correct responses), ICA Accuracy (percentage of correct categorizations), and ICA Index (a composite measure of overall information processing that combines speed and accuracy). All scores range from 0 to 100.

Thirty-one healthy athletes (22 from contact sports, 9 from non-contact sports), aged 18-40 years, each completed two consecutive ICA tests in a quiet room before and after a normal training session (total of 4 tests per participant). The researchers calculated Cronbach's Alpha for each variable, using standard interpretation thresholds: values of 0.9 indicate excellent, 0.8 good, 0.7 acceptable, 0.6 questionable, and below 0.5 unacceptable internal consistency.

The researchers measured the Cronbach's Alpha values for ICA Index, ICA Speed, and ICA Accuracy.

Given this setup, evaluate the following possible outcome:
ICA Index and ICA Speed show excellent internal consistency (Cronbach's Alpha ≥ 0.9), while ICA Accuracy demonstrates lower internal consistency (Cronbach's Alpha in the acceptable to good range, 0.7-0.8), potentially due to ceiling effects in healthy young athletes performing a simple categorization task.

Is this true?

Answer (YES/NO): NO